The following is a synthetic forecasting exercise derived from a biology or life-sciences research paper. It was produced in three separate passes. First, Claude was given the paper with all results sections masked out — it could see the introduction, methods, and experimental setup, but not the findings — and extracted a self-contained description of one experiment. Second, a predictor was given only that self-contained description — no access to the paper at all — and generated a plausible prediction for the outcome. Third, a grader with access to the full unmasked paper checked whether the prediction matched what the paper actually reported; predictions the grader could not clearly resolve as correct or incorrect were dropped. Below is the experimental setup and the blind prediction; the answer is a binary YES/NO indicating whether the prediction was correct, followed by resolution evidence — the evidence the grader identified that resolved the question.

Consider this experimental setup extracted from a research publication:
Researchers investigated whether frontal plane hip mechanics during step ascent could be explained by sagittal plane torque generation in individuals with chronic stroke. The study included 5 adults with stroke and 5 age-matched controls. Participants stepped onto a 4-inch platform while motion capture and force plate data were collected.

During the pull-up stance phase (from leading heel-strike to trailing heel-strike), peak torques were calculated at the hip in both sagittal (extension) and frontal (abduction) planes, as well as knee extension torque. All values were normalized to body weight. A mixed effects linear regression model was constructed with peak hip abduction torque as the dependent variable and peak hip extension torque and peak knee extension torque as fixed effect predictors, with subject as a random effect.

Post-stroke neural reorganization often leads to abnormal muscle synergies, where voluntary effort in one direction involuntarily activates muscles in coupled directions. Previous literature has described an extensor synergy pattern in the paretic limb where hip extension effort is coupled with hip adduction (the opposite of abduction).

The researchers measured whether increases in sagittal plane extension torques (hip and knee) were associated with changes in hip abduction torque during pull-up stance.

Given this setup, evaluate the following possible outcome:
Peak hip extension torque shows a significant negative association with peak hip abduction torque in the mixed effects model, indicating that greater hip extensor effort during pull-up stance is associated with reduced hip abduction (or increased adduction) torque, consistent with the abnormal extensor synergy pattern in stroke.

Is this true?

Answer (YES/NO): NO